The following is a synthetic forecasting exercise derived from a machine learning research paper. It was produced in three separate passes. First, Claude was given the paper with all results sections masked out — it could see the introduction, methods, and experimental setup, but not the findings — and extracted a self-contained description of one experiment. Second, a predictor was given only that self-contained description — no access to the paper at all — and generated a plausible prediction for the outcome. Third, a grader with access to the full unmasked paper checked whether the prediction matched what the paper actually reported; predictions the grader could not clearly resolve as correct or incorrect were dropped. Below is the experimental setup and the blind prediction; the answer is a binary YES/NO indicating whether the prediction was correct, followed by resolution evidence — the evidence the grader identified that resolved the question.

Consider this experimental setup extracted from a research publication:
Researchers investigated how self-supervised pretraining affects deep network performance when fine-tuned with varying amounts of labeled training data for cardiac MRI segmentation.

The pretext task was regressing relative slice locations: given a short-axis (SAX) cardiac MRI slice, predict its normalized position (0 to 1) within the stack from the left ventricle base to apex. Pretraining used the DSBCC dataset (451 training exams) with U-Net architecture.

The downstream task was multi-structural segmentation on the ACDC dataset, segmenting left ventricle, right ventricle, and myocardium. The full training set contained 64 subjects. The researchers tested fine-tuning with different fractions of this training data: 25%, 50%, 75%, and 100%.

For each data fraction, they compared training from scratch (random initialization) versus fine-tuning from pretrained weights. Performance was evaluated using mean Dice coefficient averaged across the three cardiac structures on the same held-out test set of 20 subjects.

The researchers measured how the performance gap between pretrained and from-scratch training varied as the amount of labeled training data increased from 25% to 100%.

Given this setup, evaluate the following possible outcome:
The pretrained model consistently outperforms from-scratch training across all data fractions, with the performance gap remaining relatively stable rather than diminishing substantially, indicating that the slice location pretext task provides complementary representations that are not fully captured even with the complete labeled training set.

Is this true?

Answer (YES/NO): NO